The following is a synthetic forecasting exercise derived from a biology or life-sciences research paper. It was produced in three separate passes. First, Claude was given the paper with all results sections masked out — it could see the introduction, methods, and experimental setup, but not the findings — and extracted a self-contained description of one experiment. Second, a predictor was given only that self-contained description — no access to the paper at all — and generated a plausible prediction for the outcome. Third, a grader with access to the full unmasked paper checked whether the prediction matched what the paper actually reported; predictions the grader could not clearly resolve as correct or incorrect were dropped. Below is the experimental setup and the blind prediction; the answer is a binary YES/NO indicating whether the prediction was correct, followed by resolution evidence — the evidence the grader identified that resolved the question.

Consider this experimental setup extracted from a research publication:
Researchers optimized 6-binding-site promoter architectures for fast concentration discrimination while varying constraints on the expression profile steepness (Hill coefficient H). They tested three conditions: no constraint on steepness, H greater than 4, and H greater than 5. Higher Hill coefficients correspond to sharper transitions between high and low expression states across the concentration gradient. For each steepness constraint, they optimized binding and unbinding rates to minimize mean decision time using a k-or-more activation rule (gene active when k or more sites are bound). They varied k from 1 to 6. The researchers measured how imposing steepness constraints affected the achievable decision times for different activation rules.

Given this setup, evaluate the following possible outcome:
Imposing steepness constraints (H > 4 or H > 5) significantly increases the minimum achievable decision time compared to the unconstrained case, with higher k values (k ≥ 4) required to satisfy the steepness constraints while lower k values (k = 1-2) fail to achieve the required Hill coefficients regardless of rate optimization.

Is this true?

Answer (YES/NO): NO